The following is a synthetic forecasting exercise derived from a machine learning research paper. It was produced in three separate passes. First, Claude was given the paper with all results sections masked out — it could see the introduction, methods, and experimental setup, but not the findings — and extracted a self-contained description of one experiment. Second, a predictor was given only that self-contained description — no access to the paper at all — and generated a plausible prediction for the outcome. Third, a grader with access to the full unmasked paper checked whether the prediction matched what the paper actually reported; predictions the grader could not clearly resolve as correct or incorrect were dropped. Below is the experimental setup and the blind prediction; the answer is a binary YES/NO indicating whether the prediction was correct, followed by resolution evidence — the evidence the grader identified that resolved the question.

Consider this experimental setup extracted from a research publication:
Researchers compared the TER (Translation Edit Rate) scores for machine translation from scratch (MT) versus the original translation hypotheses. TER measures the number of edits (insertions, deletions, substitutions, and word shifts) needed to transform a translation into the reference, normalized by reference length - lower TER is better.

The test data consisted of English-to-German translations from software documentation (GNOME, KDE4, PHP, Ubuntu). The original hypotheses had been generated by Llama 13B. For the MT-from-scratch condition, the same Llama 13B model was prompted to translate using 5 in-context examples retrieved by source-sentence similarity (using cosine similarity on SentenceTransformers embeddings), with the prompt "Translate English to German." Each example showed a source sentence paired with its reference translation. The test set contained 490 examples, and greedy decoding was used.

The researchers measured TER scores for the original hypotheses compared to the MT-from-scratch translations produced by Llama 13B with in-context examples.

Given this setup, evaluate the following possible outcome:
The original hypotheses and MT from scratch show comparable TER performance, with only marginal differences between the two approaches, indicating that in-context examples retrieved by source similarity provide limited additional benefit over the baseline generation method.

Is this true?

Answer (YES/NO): YES